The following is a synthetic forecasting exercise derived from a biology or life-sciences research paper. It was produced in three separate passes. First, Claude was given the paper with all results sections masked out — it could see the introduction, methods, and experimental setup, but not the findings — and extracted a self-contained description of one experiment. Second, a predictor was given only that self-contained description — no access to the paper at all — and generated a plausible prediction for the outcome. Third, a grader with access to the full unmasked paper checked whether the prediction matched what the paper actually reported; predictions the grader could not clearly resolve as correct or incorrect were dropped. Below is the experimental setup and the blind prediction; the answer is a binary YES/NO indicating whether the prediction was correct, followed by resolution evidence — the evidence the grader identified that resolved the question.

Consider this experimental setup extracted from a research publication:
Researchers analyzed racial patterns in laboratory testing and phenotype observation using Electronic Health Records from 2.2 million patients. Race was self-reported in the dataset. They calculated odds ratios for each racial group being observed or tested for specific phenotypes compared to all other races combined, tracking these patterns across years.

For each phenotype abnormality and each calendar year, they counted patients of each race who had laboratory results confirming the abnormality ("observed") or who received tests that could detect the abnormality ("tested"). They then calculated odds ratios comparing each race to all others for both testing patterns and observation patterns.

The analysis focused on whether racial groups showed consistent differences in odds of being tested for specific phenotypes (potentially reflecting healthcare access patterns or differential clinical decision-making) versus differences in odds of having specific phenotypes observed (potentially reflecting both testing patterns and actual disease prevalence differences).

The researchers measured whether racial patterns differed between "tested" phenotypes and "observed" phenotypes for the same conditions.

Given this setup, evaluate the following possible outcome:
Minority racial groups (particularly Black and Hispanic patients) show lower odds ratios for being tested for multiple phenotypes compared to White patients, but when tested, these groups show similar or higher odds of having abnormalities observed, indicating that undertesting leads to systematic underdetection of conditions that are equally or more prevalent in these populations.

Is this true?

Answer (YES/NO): NO